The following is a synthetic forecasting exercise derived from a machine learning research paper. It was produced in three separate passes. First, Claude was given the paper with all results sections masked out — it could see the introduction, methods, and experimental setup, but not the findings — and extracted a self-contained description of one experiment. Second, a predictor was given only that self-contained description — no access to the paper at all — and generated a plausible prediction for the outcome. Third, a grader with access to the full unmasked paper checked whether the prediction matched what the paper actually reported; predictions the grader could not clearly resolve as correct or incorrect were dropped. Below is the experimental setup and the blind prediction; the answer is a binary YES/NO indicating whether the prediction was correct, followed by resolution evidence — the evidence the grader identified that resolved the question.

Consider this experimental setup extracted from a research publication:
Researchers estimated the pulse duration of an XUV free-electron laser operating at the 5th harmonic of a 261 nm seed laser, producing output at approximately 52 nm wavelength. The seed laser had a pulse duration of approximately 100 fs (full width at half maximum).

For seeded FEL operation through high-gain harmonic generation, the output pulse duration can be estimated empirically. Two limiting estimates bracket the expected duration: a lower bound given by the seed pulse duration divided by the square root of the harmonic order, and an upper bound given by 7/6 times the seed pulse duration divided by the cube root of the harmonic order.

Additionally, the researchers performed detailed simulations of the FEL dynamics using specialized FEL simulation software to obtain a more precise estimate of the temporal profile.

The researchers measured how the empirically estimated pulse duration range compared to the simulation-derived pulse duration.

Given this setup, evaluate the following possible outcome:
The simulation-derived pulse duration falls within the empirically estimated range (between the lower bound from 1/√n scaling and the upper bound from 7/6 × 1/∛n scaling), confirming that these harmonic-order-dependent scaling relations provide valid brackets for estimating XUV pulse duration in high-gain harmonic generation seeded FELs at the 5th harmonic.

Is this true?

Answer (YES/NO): YES